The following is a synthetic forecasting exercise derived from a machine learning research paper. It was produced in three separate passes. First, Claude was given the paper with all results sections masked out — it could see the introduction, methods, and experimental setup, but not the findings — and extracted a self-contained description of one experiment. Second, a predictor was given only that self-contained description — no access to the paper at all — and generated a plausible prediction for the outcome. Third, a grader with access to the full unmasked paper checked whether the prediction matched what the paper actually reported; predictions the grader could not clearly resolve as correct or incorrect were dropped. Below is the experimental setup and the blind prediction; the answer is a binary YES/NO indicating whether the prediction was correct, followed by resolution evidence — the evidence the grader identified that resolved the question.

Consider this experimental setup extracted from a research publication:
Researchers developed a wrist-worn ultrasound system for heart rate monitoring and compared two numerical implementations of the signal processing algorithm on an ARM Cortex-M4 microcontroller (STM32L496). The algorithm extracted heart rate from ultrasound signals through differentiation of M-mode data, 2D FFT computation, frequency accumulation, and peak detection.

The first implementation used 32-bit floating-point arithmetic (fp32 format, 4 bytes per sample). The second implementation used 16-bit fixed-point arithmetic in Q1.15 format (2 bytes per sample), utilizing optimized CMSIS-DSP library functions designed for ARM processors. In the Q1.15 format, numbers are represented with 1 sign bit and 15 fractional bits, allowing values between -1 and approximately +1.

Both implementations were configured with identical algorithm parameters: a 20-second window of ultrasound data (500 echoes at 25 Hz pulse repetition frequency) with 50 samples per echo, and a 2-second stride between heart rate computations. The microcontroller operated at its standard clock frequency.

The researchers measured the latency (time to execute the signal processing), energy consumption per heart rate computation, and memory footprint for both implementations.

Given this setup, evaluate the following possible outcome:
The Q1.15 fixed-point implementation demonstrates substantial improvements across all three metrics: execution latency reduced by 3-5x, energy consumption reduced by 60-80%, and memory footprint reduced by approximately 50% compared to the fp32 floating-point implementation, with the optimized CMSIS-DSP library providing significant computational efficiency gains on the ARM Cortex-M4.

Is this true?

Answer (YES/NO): NO